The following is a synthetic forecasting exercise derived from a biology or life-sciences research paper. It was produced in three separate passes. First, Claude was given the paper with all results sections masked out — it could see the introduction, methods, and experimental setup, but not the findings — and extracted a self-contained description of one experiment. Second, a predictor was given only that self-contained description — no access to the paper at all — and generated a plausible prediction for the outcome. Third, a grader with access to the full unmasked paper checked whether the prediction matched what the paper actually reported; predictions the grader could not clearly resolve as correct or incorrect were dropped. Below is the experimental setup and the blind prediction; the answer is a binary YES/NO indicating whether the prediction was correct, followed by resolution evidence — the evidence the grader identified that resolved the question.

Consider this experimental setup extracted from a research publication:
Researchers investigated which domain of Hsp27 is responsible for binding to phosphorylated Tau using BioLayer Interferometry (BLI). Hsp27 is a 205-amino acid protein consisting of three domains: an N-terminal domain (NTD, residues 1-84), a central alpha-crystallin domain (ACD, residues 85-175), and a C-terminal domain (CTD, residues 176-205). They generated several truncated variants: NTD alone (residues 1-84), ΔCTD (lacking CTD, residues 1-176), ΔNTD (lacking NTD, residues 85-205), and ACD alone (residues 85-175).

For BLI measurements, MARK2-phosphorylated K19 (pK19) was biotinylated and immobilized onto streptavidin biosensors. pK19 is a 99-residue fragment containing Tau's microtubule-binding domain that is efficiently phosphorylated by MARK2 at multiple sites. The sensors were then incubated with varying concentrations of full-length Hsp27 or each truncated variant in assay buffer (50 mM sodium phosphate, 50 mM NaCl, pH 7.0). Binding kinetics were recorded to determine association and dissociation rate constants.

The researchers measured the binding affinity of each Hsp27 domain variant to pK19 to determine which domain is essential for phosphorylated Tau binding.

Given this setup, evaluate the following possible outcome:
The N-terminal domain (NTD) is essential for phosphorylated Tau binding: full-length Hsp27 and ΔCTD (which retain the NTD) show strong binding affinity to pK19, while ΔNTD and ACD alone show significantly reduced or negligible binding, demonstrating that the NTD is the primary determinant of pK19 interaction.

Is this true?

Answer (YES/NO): YES